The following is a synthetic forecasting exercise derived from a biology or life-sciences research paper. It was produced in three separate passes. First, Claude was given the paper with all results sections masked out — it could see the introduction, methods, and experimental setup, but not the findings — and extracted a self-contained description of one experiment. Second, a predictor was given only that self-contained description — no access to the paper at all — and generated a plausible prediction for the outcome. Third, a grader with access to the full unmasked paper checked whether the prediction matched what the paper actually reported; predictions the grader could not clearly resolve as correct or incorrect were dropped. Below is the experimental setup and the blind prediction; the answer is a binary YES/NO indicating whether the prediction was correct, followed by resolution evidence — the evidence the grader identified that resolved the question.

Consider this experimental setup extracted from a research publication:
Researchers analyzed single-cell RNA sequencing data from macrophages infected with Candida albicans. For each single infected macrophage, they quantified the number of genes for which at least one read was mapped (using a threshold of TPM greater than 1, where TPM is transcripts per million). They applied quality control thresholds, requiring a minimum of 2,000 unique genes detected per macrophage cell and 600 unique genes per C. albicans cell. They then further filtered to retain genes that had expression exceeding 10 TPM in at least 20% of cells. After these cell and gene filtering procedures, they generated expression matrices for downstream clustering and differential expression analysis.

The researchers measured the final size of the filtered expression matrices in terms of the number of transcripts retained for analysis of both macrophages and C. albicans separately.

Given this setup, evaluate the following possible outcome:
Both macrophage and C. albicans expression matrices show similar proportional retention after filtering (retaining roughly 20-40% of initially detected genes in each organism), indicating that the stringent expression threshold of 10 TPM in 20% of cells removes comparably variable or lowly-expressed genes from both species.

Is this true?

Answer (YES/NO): NO